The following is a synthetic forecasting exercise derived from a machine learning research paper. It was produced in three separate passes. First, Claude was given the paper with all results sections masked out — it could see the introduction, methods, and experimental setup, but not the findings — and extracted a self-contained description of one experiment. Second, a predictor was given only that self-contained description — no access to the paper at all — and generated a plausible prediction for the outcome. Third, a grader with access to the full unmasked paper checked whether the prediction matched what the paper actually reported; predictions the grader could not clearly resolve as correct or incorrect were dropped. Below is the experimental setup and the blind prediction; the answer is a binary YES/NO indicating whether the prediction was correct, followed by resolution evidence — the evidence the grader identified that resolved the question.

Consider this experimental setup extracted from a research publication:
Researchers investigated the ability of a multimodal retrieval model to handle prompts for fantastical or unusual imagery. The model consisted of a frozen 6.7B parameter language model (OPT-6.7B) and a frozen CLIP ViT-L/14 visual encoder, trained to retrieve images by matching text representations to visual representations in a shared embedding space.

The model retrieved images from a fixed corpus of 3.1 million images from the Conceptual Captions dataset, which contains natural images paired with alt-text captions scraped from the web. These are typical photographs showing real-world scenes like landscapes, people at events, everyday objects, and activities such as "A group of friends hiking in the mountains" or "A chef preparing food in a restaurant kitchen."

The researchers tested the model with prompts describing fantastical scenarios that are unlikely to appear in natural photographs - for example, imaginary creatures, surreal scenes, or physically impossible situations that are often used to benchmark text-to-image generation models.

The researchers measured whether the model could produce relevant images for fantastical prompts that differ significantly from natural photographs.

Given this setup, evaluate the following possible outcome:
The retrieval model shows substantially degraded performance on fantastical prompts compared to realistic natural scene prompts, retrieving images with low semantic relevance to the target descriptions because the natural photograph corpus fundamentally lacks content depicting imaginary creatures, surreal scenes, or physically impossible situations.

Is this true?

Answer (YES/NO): YES